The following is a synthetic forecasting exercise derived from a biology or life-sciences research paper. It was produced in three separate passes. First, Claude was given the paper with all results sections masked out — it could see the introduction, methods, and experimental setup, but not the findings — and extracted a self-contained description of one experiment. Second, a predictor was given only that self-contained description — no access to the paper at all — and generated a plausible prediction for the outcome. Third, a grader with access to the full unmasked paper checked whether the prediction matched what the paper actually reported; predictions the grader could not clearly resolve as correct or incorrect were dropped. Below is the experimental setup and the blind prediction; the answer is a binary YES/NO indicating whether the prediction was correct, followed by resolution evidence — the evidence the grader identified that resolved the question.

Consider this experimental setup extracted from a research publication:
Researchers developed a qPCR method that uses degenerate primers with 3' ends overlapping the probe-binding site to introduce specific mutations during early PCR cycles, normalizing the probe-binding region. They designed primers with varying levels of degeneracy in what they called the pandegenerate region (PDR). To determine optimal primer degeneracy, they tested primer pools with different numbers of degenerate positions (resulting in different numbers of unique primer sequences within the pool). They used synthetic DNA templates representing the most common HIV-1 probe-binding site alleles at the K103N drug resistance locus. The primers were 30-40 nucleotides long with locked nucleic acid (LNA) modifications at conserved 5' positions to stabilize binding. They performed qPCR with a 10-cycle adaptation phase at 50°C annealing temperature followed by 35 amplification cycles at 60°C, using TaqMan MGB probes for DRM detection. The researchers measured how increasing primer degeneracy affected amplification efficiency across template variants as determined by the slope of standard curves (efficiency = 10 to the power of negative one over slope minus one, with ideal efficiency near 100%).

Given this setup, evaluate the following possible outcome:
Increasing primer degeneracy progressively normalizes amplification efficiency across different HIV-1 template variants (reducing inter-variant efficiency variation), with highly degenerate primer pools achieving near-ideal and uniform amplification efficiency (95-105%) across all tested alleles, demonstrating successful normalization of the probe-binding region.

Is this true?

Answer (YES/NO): NO